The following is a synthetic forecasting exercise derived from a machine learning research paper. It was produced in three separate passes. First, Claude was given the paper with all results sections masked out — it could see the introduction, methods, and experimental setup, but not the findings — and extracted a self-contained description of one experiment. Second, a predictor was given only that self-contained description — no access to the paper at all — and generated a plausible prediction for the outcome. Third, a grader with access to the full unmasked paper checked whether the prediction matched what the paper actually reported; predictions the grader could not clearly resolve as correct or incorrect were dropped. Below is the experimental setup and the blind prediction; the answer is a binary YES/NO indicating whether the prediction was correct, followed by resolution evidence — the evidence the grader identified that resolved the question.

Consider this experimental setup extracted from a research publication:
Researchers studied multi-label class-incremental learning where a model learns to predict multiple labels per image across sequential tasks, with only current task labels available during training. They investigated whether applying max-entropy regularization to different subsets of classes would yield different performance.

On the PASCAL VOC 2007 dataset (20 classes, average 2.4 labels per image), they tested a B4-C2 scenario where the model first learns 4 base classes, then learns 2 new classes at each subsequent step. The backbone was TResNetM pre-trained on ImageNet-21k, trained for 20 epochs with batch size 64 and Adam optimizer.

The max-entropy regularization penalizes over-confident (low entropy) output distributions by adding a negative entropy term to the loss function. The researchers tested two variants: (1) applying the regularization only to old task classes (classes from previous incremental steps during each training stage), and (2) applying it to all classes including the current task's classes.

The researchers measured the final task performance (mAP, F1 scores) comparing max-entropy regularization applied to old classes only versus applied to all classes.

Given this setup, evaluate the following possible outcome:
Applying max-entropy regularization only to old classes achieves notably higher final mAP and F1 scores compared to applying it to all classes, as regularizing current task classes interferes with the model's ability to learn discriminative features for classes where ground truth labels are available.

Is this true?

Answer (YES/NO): NO